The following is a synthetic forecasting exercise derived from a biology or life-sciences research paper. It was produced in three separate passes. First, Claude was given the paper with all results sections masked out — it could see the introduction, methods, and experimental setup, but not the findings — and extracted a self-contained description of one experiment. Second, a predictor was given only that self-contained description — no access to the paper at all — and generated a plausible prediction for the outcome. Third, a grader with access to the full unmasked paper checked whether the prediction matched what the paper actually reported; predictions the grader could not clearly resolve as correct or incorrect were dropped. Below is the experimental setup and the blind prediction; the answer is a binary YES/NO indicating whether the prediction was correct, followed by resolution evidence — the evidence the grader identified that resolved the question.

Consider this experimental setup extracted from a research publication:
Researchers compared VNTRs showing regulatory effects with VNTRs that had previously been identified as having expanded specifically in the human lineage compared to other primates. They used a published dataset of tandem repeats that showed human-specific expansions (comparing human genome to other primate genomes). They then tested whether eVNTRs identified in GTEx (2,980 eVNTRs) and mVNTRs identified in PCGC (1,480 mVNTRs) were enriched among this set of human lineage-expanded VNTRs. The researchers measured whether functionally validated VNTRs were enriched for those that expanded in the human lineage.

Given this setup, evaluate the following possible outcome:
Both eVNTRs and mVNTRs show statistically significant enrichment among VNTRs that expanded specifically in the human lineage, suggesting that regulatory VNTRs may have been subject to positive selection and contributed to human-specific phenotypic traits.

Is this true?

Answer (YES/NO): YES